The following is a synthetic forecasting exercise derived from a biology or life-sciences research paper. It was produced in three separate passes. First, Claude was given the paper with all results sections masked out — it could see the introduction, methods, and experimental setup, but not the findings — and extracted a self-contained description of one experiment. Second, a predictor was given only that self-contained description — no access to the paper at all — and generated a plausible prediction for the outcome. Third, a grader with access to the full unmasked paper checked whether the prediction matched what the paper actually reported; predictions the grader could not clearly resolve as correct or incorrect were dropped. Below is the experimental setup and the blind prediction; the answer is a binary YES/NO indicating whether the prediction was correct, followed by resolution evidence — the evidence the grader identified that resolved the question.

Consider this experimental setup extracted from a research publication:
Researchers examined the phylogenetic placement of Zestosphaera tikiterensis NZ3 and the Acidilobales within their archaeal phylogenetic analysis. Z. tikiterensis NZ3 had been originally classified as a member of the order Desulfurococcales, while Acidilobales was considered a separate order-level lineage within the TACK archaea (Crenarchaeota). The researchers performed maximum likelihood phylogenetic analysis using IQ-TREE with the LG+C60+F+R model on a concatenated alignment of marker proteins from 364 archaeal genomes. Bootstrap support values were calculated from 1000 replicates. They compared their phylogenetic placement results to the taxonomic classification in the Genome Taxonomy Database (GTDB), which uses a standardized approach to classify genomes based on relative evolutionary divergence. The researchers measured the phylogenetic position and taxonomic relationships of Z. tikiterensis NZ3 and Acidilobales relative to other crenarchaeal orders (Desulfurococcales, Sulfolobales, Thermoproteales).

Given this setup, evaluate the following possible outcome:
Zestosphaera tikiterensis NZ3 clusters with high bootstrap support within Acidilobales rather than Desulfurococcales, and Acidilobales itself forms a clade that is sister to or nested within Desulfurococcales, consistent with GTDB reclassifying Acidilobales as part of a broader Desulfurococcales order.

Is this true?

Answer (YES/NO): NO